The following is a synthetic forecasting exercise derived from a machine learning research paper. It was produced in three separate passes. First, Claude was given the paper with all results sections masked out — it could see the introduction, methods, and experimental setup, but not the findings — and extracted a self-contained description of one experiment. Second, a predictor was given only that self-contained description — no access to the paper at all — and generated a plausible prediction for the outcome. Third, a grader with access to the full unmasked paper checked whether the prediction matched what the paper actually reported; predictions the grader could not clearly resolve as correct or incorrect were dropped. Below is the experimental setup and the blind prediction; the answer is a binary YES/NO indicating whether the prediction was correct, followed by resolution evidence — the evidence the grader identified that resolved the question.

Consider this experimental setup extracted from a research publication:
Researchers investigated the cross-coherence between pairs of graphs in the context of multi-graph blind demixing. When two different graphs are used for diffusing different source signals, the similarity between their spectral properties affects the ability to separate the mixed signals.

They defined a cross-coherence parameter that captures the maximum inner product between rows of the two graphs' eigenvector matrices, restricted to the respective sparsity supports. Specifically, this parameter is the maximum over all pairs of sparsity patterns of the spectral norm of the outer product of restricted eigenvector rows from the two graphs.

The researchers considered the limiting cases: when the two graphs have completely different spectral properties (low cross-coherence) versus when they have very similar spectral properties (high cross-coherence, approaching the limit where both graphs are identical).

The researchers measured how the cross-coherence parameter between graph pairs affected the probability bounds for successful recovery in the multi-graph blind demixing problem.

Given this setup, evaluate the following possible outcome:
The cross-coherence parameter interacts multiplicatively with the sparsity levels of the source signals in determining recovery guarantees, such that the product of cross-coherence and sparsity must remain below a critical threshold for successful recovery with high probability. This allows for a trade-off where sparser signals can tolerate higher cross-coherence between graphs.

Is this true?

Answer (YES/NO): NO